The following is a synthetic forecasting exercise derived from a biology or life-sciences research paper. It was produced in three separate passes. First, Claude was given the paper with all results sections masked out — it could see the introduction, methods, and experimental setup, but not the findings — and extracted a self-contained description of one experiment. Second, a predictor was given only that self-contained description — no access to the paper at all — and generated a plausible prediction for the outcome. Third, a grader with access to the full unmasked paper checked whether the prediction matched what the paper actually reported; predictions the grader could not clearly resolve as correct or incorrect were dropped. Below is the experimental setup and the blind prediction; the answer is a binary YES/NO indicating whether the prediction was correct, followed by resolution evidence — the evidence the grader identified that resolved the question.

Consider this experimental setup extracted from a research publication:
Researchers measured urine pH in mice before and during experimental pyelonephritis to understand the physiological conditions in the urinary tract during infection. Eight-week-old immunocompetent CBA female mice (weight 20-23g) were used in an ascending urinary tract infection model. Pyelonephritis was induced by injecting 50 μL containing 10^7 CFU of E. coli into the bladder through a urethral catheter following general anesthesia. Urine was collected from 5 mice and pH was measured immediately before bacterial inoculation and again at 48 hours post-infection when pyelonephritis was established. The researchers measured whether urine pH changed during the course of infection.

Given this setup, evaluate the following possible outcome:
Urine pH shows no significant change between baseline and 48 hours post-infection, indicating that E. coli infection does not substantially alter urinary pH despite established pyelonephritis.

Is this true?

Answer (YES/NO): NO